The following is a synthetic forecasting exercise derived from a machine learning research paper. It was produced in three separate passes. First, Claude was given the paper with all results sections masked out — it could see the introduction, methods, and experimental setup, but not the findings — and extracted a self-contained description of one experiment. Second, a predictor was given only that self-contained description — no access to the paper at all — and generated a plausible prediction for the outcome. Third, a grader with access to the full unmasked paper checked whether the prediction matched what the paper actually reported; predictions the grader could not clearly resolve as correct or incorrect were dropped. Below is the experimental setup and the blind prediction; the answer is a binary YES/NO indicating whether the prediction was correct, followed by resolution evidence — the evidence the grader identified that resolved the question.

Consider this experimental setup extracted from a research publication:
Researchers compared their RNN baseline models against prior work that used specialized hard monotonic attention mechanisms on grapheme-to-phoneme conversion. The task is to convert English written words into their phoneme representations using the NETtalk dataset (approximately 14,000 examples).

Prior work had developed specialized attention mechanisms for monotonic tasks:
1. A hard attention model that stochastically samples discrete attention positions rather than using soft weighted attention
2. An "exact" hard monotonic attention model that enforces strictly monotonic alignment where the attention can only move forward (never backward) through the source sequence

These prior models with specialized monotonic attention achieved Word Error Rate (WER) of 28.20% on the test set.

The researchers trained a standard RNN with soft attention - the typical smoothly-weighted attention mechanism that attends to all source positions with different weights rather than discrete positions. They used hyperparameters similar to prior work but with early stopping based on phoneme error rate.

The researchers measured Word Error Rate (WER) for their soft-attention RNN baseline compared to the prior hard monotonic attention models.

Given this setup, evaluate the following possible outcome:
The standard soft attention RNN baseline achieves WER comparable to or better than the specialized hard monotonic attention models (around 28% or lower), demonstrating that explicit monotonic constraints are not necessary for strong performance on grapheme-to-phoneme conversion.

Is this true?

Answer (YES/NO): NO